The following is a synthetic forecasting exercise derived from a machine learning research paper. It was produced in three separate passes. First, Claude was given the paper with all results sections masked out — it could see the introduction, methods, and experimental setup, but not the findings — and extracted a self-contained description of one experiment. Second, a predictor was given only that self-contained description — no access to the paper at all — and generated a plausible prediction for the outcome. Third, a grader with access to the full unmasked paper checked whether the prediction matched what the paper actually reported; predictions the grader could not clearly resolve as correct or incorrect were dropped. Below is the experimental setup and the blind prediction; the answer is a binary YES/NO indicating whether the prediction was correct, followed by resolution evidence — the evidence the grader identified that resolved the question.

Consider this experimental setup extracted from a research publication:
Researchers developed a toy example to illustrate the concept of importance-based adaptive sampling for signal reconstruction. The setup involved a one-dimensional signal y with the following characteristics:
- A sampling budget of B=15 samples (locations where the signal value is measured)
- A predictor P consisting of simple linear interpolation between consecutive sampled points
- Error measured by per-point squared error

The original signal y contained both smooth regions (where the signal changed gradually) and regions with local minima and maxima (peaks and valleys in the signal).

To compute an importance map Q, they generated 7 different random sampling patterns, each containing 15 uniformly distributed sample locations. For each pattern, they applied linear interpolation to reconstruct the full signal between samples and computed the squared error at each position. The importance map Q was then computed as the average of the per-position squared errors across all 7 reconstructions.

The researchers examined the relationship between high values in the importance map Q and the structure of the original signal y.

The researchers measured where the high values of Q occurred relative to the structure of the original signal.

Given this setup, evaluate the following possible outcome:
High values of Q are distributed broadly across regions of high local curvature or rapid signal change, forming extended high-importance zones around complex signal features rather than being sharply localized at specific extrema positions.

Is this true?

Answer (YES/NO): NO